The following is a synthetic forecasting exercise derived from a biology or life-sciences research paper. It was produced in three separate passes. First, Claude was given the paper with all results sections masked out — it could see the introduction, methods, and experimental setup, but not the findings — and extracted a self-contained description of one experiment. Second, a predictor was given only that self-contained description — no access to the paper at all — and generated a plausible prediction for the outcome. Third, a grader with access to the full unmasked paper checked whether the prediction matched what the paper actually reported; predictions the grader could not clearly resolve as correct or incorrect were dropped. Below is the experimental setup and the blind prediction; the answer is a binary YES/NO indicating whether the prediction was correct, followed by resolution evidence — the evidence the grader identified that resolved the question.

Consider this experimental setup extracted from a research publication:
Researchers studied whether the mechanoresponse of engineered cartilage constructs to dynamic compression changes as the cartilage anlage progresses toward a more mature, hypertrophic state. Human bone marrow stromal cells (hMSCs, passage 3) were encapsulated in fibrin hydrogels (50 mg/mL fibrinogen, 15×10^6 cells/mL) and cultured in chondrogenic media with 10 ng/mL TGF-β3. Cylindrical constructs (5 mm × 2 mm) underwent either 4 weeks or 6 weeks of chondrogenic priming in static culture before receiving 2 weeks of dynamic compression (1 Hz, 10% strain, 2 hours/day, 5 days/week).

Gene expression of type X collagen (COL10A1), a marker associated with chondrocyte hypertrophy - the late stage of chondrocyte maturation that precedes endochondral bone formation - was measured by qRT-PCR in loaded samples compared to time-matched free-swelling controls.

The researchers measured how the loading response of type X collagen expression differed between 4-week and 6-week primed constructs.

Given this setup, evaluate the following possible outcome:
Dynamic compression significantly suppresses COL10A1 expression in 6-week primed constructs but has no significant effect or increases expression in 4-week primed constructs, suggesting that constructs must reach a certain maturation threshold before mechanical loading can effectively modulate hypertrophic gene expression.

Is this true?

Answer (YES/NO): NO